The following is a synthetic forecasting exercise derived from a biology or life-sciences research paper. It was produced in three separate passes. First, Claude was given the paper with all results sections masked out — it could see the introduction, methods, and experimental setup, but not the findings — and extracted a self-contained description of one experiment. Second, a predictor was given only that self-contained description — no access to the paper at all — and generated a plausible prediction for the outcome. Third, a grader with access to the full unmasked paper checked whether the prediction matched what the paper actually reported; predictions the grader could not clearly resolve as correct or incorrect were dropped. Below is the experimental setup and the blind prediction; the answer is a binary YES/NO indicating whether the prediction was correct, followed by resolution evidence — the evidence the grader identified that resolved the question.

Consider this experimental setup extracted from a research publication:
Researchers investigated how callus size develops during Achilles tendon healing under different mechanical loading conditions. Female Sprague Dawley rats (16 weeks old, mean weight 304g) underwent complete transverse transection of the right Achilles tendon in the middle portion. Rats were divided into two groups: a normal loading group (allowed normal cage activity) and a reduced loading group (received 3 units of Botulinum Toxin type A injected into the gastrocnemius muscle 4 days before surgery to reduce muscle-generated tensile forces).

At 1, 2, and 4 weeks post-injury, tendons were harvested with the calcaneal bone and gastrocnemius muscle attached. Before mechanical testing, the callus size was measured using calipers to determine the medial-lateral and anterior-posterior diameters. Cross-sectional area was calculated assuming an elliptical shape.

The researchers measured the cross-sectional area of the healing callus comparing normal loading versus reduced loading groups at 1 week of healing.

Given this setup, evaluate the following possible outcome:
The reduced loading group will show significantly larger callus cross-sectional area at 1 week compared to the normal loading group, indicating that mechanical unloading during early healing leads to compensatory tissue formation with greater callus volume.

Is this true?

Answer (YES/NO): NO